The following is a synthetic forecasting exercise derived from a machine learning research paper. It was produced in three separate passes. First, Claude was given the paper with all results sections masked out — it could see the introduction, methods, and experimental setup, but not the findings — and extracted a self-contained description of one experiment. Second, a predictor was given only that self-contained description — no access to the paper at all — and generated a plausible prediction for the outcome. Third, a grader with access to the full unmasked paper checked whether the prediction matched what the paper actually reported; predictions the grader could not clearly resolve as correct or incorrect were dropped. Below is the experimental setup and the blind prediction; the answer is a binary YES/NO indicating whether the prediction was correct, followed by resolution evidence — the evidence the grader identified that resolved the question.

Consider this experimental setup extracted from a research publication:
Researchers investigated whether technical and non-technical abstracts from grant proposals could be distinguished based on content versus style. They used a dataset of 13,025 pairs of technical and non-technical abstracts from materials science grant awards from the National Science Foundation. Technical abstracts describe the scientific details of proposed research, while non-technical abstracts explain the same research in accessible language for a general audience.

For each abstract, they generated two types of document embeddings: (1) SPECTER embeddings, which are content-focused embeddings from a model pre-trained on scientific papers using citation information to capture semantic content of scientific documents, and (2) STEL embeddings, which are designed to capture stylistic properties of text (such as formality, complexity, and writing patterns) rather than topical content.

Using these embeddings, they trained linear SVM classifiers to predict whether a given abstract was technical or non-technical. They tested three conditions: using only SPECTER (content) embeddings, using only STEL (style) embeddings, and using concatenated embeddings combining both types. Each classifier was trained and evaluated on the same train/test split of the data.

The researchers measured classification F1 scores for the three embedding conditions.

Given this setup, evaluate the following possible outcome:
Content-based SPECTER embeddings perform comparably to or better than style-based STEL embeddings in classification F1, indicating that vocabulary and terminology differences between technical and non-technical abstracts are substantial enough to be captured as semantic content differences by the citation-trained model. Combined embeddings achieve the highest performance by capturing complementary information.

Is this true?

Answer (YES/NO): NO